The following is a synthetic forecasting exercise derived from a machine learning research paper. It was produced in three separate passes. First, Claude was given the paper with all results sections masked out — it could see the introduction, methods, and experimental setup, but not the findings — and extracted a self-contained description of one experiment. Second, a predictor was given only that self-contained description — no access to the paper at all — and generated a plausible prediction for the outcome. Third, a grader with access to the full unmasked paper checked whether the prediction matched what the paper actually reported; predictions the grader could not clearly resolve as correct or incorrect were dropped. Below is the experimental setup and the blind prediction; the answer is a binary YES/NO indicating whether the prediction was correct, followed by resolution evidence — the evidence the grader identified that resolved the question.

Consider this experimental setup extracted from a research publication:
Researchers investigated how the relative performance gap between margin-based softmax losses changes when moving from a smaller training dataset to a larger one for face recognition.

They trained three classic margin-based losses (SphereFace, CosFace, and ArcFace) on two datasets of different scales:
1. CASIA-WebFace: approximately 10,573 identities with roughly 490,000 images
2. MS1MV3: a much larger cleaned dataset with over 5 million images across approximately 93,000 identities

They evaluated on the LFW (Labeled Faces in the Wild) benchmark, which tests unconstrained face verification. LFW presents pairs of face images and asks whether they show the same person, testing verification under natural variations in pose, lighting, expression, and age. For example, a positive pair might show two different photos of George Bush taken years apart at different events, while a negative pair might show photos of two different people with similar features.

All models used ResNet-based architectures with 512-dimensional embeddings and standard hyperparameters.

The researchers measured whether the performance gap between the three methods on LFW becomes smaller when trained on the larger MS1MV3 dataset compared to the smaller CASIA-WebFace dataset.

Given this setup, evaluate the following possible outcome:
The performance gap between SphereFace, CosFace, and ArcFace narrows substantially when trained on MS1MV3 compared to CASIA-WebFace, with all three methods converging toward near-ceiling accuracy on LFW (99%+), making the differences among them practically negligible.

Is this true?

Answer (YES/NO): YES